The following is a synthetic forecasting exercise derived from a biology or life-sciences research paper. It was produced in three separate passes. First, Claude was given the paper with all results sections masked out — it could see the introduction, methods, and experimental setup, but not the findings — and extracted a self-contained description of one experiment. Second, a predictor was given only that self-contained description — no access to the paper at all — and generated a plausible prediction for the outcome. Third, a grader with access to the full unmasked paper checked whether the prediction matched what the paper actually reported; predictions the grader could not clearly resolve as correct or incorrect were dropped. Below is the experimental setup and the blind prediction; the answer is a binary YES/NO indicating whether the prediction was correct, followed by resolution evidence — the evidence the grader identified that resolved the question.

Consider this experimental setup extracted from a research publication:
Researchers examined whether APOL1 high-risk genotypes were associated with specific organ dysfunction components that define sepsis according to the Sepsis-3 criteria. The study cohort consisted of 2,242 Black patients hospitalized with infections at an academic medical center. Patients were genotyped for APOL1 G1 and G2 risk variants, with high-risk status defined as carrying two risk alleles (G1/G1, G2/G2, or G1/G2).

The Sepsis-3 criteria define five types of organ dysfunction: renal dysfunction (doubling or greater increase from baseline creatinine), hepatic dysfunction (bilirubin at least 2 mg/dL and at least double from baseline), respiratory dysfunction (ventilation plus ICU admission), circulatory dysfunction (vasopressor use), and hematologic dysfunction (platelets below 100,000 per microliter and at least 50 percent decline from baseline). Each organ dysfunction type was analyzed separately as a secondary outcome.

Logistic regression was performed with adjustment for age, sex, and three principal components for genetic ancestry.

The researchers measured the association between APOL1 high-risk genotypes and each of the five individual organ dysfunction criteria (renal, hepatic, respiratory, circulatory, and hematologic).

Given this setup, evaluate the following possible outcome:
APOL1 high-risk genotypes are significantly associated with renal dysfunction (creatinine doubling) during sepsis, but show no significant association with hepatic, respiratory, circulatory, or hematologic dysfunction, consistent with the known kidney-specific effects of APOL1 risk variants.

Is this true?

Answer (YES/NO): YES